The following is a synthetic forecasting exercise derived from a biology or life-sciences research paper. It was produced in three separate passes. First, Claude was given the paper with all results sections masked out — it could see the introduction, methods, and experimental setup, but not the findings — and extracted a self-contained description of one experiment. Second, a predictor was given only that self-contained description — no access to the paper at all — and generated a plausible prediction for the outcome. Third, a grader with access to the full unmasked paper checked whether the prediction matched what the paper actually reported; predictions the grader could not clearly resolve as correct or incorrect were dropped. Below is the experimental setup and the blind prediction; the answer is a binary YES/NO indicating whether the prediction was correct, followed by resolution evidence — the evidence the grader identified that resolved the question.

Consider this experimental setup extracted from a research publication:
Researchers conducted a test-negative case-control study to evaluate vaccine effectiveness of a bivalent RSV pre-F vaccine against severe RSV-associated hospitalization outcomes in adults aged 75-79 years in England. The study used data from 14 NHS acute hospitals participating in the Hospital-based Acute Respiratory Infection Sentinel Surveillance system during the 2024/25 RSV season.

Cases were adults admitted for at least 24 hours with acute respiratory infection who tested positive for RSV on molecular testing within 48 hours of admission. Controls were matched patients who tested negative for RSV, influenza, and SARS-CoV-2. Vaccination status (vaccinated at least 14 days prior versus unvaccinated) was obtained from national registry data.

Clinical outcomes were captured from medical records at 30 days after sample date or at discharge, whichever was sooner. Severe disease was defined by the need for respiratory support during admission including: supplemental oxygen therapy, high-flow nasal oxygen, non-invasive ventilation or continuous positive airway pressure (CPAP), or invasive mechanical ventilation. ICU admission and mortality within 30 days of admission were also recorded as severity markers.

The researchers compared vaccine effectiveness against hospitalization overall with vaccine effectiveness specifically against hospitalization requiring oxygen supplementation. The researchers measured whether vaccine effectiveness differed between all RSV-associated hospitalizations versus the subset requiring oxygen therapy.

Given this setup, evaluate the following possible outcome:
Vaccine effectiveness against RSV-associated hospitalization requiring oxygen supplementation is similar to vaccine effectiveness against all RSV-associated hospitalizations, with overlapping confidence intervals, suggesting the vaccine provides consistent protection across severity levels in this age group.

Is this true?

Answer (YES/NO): YES